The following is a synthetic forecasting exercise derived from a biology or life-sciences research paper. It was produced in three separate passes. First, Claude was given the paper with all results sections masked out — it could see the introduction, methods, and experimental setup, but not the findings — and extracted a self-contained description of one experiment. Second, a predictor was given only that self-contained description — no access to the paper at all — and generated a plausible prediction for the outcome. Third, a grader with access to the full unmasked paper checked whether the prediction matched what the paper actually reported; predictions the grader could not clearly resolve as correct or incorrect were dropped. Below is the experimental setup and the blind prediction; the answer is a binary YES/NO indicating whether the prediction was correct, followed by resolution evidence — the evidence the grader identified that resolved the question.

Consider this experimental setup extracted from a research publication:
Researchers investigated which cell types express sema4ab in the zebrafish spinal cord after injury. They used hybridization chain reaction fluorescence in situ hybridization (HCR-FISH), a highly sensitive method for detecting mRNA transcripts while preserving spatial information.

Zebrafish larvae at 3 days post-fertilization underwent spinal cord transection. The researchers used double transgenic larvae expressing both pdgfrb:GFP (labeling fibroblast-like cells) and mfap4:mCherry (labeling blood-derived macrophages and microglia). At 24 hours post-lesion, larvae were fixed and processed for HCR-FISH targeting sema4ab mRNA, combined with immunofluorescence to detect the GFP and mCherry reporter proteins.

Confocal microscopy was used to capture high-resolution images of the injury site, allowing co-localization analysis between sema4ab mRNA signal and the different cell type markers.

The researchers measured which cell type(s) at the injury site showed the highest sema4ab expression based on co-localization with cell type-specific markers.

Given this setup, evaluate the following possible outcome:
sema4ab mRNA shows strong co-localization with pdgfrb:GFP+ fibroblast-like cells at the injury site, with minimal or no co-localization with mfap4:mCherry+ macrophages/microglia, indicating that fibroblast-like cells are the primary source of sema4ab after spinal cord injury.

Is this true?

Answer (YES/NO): NO